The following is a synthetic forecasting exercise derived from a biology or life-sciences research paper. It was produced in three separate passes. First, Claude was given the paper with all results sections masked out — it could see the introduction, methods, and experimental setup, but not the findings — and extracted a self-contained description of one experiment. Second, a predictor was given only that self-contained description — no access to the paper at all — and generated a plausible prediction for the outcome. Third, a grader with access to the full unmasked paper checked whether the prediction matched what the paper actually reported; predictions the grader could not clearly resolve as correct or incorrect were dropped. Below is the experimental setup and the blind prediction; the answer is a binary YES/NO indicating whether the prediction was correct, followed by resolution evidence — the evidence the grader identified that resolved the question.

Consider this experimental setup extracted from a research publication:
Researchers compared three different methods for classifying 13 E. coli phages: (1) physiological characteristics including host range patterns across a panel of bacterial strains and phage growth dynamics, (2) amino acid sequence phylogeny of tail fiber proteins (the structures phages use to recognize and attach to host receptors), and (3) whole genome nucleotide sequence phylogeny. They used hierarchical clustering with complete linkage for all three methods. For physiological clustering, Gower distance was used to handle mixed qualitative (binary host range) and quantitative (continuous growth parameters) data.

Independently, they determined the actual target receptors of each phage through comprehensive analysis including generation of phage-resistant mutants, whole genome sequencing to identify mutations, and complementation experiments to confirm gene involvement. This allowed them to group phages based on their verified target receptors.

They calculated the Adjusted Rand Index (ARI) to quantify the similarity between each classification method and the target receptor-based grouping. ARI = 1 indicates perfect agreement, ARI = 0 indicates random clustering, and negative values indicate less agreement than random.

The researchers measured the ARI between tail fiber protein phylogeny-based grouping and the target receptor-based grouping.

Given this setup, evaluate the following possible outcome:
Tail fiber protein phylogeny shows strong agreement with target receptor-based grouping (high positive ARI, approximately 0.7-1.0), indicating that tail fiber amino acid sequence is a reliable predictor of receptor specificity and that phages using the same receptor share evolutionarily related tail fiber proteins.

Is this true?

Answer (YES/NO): YES